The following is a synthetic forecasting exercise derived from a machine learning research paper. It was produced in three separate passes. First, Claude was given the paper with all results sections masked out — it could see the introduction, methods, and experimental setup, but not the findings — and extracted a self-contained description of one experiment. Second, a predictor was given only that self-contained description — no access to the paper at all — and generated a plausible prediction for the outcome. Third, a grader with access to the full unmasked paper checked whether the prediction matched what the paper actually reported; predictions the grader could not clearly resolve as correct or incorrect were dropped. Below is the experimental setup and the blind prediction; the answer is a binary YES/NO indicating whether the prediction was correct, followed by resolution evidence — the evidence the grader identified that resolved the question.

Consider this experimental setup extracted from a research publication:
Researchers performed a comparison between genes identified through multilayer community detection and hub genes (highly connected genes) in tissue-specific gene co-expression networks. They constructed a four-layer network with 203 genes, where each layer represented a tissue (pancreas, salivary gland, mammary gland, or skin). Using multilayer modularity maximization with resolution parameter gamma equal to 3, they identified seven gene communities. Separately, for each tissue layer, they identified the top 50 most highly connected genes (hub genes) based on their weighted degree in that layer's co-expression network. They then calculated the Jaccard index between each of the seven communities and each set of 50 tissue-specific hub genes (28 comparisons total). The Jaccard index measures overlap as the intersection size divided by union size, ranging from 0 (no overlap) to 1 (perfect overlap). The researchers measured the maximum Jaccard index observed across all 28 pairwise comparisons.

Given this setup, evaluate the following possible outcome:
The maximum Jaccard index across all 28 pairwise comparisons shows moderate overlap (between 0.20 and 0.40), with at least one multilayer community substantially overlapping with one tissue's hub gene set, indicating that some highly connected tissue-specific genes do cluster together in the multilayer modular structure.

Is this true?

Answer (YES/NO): NO